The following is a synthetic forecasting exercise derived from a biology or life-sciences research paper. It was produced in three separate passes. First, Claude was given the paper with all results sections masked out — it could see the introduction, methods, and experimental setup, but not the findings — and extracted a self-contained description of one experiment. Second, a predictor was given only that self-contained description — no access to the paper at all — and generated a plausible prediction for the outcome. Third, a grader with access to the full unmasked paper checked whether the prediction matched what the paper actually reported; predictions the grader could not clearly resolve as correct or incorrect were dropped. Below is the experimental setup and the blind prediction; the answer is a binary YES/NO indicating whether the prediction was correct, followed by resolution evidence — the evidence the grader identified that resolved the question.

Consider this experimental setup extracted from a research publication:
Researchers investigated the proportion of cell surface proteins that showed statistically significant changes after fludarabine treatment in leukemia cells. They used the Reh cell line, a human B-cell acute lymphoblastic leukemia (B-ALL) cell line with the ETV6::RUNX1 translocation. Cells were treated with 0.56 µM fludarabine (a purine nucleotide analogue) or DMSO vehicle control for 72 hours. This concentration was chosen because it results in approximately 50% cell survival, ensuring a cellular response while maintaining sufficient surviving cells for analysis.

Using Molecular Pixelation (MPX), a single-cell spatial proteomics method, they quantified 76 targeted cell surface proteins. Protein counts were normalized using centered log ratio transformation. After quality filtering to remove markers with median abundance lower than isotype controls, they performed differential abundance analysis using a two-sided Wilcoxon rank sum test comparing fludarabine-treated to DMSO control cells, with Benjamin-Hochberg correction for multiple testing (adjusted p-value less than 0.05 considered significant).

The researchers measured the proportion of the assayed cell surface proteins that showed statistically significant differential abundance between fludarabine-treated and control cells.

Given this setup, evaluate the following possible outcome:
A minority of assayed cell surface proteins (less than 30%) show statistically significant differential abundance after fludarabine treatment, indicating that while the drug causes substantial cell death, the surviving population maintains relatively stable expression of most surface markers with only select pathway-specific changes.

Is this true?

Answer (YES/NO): NO